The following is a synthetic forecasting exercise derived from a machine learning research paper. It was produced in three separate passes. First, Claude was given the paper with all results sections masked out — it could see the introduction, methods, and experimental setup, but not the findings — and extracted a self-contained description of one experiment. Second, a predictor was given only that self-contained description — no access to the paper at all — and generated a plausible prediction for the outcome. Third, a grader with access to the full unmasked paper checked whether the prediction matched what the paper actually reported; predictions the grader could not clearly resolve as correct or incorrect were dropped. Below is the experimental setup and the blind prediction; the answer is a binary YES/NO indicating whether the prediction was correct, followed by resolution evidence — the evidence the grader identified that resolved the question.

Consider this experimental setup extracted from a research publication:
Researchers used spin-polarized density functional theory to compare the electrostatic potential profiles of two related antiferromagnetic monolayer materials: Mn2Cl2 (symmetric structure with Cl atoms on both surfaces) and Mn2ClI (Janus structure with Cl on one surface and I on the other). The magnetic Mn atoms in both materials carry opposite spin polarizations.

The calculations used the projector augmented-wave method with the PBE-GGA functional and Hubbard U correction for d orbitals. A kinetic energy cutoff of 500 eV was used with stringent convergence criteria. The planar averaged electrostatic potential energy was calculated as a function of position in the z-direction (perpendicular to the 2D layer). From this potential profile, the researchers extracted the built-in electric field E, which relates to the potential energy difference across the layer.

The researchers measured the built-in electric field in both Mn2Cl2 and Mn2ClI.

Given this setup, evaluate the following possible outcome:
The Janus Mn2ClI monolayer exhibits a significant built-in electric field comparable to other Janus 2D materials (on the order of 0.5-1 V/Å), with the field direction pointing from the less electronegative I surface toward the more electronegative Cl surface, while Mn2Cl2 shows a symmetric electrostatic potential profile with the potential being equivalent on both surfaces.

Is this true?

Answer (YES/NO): NO